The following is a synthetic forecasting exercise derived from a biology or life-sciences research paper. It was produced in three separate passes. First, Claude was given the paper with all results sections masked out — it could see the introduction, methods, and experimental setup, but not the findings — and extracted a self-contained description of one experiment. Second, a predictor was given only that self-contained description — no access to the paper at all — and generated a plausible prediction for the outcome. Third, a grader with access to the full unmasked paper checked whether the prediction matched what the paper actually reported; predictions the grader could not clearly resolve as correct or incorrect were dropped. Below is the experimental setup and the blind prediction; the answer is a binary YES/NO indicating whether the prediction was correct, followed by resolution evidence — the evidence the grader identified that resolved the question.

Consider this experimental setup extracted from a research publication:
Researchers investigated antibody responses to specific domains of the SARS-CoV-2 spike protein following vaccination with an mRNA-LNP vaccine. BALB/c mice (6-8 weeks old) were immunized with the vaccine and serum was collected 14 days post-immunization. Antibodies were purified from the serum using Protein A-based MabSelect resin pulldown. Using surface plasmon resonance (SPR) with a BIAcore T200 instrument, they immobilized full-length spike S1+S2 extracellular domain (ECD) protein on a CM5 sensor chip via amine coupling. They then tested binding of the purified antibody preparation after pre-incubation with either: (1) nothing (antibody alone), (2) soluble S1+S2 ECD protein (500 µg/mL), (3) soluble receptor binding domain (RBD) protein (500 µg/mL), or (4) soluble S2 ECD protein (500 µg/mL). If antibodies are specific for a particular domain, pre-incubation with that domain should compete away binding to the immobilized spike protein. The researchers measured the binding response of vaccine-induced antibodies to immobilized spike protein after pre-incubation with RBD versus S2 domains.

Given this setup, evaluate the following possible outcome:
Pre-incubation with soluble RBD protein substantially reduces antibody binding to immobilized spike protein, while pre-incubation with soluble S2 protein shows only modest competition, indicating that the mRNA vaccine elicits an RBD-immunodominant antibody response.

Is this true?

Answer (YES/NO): NO